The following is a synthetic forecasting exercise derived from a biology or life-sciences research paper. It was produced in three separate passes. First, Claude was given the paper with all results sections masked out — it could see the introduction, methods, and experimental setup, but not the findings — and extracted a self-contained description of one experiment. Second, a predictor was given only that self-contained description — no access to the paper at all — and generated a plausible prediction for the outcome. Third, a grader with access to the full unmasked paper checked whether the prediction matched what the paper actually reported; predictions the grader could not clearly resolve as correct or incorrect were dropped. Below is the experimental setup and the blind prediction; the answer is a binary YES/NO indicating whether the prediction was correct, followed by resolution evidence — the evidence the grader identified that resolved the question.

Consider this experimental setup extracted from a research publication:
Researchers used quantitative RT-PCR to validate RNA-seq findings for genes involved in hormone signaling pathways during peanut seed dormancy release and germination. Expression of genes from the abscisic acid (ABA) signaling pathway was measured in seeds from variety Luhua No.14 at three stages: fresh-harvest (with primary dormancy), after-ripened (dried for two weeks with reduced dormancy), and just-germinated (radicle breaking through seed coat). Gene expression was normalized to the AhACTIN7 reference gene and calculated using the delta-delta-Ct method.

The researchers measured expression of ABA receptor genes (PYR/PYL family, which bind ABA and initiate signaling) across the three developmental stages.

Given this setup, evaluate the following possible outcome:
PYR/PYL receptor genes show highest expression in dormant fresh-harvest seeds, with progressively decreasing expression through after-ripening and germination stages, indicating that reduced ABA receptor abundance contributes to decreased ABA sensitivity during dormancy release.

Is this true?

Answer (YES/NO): NO